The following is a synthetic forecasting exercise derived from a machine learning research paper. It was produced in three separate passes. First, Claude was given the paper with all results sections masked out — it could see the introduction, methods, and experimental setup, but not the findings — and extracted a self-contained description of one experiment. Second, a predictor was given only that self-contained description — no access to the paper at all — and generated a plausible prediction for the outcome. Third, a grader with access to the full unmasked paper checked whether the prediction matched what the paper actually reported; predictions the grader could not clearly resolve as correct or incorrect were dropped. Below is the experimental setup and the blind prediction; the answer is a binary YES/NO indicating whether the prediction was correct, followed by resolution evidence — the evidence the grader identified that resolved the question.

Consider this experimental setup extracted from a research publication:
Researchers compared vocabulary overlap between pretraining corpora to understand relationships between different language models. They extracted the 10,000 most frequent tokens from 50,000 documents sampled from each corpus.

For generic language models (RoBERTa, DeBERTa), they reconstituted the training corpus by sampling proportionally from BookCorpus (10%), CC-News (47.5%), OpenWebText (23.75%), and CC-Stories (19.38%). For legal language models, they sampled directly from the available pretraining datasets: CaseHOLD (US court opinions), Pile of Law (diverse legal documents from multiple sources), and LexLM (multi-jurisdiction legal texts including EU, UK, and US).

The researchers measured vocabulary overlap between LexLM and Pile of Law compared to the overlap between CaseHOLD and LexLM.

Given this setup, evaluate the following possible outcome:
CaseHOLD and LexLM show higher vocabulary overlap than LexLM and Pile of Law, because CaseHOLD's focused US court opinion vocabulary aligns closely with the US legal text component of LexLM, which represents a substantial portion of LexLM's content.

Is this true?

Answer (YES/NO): NO